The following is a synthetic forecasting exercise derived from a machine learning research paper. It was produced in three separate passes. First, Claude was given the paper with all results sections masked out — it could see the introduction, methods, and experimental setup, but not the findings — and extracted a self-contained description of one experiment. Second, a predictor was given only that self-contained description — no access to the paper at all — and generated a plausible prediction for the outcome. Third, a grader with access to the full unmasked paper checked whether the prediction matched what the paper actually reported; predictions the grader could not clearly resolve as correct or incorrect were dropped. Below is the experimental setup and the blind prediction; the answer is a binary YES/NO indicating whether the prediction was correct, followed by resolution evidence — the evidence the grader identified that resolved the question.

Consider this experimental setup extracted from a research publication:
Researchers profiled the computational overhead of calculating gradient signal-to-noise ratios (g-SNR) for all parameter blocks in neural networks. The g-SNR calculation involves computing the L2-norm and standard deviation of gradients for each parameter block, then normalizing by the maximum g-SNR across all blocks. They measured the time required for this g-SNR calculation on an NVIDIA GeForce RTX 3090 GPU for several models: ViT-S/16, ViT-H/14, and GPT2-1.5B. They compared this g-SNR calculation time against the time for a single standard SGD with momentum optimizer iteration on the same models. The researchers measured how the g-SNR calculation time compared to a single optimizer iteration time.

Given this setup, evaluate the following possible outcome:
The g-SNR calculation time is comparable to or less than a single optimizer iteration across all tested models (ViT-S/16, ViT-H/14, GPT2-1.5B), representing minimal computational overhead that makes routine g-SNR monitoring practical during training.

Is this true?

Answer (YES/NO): NO